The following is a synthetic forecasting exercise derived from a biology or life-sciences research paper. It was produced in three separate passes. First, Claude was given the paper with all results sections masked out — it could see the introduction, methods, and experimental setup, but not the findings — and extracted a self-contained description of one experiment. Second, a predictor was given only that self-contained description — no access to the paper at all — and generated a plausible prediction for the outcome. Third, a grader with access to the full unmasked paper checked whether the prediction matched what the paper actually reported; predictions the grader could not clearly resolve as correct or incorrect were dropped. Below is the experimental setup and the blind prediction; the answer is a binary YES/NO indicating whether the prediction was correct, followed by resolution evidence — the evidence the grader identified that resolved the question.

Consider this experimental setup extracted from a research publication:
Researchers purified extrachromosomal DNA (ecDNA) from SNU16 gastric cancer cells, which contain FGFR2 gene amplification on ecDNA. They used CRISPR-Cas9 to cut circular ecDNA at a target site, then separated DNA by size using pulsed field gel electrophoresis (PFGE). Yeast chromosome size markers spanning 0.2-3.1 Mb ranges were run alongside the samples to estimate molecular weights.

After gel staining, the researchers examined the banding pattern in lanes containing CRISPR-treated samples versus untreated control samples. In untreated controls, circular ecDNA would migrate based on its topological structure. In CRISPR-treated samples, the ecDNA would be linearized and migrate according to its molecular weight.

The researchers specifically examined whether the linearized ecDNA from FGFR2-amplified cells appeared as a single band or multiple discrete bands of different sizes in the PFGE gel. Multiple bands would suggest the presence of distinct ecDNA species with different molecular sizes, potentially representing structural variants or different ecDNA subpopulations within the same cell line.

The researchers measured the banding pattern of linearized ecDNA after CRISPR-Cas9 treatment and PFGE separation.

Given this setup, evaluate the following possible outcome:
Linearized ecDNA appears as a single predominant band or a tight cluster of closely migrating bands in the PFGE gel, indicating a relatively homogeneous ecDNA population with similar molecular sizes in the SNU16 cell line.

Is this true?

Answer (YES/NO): NO